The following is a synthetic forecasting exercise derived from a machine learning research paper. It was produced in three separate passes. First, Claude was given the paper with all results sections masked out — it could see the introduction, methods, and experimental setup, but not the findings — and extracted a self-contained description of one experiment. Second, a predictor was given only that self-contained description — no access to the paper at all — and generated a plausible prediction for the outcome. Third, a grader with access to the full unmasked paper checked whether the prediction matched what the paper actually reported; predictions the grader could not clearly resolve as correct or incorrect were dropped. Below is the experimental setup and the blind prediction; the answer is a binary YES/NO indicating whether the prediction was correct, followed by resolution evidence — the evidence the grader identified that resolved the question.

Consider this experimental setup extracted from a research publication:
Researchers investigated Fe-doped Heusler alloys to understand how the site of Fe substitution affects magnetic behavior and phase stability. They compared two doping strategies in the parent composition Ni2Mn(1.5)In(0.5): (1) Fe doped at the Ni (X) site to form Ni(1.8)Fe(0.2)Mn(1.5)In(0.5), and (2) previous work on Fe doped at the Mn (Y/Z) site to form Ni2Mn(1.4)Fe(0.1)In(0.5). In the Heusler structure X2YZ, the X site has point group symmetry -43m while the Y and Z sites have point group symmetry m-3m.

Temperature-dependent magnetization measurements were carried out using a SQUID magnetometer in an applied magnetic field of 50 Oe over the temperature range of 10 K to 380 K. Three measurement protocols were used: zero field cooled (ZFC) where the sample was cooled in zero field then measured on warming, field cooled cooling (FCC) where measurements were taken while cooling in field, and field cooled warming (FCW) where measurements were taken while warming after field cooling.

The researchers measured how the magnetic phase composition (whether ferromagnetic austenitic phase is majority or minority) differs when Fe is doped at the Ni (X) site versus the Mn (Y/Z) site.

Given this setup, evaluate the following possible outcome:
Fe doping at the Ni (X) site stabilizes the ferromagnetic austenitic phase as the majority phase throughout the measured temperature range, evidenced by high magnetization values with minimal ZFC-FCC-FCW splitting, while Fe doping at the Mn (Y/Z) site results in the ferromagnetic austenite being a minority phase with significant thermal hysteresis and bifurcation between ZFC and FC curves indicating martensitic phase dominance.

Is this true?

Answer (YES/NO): YES